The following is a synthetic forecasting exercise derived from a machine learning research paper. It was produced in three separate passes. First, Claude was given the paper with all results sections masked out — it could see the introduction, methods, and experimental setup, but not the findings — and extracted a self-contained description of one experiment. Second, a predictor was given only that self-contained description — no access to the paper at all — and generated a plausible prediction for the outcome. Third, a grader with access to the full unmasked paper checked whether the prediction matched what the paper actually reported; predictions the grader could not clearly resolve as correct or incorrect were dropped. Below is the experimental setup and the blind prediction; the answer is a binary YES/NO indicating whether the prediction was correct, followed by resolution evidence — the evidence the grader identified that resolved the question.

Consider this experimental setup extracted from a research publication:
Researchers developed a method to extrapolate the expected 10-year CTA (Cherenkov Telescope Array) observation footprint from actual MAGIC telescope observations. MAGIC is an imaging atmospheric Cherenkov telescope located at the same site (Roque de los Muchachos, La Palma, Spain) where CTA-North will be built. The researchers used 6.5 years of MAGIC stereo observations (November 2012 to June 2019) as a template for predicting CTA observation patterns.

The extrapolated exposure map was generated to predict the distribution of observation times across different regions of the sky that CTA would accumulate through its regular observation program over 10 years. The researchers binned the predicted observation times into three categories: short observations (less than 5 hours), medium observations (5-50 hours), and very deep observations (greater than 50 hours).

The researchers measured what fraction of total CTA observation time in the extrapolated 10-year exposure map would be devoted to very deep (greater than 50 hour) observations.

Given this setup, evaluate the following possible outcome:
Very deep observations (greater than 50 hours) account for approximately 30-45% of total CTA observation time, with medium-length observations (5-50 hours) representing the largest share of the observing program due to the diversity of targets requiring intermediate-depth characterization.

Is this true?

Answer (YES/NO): NO